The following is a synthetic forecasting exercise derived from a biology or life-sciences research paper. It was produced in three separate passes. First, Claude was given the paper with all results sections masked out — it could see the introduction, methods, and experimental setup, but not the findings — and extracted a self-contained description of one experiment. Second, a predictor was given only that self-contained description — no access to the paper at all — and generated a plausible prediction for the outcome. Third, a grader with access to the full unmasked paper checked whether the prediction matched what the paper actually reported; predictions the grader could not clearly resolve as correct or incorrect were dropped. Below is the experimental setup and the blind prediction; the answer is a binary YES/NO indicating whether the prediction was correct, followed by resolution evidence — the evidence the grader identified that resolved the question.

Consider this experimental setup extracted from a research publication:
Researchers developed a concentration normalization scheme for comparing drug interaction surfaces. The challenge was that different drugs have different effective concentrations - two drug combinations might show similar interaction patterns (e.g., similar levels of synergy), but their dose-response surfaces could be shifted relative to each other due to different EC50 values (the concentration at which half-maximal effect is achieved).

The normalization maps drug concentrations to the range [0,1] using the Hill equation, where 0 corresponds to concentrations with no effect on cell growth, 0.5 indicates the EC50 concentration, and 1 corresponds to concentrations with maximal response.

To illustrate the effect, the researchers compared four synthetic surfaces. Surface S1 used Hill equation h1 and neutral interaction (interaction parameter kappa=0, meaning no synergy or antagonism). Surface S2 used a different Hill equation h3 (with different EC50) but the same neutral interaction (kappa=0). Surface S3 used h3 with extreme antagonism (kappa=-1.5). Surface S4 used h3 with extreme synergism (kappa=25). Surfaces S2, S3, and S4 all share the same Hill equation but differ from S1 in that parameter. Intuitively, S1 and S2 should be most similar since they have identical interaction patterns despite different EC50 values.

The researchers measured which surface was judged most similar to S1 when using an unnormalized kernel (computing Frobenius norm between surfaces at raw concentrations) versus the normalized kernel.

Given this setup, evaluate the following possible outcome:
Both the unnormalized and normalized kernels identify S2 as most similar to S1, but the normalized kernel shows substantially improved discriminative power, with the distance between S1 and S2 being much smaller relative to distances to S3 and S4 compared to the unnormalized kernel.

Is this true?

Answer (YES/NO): NO